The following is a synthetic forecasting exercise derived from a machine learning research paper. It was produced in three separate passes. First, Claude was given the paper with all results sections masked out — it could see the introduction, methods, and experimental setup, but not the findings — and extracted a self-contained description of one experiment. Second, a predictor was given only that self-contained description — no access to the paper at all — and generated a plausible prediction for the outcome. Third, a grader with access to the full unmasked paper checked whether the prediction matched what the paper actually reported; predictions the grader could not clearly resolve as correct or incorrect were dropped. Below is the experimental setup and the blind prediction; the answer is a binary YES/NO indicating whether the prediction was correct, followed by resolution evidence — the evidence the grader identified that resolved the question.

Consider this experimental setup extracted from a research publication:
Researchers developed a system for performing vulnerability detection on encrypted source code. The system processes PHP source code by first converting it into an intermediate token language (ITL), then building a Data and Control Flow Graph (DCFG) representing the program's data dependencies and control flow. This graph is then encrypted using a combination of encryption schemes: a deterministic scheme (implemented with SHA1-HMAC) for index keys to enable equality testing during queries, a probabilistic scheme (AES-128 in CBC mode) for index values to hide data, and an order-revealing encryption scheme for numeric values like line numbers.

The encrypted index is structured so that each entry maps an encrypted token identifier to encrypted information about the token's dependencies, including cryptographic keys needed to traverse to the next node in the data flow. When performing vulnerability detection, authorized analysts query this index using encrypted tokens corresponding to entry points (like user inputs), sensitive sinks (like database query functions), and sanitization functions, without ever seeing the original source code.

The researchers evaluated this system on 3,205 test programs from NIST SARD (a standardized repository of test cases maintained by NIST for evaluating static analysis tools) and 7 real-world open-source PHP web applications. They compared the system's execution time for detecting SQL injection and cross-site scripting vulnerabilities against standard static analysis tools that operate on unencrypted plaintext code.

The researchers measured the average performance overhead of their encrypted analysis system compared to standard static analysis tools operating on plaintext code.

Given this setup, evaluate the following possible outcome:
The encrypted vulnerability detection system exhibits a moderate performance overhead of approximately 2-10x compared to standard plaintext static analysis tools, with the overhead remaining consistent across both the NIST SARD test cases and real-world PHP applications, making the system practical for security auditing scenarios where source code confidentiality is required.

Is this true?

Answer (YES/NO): NO